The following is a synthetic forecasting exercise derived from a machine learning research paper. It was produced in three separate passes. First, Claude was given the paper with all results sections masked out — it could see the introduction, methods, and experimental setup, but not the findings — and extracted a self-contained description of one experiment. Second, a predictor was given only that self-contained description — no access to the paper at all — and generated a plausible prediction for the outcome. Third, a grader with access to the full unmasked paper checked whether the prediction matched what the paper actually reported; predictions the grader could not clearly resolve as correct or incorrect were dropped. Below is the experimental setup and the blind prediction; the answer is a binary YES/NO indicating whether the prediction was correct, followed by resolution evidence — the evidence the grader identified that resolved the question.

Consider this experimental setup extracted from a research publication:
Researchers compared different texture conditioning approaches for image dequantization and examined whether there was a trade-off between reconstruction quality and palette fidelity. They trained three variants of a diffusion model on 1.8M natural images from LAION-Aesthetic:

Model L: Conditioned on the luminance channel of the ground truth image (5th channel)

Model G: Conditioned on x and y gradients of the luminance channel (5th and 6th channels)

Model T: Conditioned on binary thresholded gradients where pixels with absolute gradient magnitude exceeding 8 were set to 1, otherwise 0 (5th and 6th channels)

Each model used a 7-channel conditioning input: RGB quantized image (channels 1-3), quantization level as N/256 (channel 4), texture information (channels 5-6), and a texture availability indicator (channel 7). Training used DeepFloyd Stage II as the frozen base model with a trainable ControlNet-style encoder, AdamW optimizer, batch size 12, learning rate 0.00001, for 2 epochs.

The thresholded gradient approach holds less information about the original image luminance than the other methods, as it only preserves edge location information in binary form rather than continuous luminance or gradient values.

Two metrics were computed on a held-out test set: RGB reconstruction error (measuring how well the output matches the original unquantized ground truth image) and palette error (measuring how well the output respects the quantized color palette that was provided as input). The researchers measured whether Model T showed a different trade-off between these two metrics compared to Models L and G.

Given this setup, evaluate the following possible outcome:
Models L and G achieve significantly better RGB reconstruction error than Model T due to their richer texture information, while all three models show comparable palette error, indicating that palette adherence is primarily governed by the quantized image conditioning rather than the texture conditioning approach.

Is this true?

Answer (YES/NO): NO